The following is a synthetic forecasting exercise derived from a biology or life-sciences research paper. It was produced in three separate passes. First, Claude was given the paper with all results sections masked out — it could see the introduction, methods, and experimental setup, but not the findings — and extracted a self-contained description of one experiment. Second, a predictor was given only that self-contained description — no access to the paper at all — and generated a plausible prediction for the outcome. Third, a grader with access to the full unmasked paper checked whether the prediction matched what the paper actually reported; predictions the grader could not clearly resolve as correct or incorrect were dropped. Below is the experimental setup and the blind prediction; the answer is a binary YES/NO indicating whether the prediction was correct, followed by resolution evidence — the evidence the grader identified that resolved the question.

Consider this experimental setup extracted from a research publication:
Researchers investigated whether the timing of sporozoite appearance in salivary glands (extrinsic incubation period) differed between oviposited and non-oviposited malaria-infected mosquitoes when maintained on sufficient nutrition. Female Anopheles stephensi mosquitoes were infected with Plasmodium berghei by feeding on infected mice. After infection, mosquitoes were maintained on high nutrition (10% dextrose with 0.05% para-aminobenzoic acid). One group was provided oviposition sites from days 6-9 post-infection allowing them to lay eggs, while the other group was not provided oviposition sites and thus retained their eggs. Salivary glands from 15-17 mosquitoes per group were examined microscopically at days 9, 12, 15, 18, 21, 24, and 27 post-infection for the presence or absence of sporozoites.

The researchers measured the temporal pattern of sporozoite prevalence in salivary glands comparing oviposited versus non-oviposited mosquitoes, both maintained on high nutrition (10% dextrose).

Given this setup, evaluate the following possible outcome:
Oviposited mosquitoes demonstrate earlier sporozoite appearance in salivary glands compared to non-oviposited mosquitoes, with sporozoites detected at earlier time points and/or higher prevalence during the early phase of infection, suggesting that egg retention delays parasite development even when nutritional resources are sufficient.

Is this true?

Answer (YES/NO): YES